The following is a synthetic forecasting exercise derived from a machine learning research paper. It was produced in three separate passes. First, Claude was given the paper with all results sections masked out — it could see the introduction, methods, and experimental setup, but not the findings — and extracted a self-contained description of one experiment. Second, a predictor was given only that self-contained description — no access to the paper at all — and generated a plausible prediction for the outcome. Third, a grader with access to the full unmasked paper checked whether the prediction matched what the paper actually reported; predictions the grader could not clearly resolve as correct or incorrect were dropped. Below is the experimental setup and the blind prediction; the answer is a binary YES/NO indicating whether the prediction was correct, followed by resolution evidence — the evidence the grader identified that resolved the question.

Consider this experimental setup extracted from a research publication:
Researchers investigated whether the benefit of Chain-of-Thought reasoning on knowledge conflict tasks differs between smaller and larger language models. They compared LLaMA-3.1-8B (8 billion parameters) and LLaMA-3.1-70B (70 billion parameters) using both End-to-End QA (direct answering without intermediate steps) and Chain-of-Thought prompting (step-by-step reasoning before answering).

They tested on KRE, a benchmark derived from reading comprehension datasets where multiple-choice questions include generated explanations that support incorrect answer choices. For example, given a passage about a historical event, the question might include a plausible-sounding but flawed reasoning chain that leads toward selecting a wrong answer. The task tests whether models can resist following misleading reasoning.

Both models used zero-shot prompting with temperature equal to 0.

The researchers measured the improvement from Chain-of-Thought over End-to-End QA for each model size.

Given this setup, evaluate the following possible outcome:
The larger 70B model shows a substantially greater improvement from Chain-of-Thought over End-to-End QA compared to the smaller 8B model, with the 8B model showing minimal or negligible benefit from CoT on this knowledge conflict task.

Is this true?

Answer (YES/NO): NO